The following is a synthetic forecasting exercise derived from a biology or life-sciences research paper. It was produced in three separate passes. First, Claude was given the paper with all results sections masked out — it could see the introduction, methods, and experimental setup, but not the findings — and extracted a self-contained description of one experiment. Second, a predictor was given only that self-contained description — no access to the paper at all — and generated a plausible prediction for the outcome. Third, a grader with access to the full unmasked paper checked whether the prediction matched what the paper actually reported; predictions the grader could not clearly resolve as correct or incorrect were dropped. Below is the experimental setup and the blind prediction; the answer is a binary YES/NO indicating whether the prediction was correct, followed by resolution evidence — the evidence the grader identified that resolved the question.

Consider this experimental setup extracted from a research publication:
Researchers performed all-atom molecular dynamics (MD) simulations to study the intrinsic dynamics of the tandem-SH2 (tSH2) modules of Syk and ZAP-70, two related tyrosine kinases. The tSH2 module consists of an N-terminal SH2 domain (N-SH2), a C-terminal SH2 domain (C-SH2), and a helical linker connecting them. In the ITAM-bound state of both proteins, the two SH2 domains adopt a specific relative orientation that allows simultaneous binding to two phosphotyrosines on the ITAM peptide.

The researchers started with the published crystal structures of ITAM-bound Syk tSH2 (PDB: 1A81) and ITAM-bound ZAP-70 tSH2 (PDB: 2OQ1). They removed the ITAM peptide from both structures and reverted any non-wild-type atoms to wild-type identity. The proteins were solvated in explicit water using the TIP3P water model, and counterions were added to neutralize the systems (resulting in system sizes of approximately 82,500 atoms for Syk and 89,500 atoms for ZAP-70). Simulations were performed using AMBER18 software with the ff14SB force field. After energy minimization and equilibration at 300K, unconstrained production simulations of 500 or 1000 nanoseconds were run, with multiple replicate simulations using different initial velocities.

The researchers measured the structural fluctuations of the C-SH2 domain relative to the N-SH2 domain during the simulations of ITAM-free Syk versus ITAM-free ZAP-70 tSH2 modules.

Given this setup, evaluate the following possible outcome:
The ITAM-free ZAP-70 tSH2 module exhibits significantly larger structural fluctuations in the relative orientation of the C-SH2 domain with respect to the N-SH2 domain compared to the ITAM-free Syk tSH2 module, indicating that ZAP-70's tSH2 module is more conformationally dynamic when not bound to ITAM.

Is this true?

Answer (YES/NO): YES